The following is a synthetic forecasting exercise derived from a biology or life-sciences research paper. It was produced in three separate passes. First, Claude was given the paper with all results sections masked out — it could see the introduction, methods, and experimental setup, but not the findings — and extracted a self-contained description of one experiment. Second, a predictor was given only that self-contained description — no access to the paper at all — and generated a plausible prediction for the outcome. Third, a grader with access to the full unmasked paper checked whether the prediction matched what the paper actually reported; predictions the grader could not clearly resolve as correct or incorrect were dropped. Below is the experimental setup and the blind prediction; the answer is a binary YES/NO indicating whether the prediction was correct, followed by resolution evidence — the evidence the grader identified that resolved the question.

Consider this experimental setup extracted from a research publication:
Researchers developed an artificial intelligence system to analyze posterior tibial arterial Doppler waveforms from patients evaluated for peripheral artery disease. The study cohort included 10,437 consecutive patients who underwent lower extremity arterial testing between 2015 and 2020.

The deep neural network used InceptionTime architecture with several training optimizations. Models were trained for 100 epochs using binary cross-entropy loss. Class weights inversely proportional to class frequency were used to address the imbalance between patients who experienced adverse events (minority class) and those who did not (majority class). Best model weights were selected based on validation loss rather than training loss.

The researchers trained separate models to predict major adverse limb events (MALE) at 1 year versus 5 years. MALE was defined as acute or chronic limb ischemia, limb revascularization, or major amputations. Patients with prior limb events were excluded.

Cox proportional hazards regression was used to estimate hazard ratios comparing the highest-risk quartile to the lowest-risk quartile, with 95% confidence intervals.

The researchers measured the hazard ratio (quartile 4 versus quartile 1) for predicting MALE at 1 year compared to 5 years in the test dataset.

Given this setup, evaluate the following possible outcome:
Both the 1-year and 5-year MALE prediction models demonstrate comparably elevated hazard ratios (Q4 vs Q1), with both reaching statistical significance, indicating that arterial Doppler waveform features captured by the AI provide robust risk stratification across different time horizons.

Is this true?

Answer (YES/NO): YES